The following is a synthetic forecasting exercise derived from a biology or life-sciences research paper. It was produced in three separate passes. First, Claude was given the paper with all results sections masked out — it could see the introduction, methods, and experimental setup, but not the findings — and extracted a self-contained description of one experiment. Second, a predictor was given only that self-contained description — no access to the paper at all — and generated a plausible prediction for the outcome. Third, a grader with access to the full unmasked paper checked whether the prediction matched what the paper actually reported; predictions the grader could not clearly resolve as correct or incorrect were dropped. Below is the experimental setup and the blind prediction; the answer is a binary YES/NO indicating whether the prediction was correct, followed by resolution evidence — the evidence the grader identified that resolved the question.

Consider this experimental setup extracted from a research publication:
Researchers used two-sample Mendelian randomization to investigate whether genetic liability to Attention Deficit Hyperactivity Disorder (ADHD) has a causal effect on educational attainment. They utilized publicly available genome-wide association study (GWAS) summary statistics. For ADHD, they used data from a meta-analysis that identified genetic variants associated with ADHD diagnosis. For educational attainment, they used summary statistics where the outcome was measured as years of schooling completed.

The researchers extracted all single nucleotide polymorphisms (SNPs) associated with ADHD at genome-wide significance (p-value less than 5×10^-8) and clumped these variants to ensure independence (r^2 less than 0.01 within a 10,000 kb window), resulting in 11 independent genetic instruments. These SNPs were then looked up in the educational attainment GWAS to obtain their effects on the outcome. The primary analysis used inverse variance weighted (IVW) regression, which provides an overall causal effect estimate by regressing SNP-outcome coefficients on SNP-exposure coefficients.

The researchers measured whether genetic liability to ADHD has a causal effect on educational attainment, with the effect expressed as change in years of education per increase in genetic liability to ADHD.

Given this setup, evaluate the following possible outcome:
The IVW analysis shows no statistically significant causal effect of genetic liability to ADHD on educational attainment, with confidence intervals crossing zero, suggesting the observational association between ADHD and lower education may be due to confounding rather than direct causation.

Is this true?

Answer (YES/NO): NO